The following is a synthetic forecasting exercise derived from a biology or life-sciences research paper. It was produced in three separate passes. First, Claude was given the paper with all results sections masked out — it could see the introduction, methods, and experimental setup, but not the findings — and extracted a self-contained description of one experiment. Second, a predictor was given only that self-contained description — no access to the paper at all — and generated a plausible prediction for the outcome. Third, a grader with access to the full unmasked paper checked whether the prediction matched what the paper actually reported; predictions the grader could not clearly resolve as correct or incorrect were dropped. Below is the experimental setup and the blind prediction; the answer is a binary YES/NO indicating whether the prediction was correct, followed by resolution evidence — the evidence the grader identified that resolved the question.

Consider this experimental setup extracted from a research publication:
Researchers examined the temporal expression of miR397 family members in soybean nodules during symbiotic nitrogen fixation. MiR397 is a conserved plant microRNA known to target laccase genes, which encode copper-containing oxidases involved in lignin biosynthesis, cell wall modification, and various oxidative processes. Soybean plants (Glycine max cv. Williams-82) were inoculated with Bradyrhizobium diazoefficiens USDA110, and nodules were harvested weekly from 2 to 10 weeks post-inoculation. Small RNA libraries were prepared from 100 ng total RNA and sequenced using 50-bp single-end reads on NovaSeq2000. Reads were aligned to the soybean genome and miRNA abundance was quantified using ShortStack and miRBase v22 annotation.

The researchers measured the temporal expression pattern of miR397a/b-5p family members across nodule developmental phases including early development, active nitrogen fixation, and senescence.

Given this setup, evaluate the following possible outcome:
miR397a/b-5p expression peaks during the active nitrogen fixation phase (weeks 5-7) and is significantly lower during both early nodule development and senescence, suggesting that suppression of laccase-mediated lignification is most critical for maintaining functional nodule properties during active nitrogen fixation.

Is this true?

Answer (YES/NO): NO